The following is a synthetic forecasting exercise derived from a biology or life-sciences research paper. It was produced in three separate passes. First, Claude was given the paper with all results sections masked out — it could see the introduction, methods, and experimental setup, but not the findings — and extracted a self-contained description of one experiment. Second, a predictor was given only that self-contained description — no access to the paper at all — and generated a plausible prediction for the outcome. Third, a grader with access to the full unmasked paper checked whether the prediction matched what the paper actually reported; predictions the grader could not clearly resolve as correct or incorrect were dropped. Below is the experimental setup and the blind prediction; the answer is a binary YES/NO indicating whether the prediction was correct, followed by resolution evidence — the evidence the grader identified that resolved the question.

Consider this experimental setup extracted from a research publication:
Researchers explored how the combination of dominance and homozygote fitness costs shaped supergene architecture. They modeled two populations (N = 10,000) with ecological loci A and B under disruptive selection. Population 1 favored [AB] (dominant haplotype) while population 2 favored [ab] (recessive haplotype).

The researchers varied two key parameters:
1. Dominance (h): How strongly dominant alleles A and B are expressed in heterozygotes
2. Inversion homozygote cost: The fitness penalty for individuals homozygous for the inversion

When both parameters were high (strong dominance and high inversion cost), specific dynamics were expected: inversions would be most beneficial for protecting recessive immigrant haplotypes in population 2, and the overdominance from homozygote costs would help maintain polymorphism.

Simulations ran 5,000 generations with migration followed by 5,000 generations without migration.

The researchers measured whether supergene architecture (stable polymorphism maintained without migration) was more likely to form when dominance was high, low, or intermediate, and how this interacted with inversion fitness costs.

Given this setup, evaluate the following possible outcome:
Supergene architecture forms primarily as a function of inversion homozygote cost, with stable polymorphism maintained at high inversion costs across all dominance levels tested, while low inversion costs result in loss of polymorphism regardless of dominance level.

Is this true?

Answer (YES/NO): NO